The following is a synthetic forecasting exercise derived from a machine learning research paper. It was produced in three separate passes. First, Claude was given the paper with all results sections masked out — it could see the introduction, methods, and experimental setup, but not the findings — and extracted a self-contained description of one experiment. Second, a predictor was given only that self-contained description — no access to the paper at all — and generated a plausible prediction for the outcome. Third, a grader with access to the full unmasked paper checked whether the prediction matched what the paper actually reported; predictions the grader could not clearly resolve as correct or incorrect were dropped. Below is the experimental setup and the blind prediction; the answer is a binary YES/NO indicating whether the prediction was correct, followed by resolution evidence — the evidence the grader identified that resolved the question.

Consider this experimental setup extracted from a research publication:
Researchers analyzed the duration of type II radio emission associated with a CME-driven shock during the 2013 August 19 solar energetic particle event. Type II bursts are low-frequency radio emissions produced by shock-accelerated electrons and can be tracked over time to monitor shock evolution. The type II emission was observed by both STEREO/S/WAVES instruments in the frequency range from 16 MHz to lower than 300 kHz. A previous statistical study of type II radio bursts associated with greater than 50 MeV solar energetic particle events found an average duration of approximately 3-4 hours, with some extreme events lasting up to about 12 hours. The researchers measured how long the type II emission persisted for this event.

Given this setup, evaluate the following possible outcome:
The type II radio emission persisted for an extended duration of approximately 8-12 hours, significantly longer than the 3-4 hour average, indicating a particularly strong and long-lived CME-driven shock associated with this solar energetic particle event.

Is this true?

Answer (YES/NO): YES